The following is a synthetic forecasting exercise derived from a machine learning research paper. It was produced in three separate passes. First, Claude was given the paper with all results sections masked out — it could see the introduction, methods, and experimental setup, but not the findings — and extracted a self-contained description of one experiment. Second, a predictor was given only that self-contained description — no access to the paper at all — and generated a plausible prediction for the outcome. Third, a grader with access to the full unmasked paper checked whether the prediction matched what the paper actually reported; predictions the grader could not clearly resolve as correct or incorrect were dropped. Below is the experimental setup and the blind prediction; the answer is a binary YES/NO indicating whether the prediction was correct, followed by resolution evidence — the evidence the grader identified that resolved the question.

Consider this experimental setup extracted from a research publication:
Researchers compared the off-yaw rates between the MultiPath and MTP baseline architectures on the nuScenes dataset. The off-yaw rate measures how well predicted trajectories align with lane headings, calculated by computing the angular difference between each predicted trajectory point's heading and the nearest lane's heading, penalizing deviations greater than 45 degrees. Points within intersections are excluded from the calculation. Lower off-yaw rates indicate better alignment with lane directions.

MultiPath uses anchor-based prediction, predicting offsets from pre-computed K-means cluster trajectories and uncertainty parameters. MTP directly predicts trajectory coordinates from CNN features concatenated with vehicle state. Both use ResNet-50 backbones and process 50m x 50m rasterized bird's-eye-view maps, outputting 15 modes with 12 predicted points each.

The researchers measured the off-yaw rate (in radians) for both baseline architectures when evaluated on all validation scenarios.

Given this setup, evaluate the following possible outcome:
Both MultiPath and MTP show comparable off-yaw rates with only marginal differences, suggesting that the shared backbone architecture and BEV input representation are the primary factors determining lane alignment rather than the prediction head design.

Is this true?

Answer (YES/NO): NO